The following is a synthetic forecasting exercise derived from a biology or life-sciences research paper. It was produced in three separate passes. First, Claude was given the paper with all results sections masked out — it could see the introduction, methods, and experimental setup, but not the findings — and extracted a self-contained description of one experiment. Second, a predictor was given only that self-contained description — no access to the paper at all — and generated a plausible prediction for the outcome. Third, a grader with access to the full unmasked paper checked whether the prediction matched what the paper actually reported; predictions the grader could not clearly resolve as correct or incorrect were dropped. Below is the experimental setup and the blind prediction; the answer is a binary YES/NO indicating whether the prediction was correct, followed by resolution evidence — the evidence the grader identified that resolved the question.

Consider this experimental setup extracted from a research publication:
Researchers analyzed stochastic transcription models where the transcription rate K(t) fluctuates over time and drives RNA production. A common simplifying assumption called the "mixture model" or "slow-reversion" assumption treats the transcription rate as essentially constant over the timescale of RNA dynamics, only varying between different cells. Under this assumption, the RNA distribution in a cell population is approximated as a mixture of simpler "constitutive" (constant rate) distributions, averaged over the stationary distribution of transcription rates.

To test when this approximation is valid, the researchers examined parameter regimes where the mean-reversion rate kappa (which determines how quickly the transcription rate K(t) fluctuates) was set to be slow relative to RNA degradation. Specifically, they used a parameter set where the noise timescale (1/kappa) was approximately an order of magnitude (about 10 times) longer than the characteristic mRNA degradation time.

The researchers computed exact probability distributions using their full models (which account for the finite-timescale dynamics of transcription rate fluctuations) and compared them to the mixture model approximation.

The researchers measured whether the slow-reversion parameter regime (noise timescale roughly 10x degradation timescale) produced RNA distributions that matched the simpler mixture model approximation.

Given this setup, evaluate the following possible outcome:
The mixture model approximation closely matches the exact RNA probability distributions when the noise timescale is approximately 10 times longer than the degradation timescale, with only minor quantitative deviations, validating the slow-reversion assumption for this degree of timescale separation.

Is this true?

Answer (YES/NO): NO